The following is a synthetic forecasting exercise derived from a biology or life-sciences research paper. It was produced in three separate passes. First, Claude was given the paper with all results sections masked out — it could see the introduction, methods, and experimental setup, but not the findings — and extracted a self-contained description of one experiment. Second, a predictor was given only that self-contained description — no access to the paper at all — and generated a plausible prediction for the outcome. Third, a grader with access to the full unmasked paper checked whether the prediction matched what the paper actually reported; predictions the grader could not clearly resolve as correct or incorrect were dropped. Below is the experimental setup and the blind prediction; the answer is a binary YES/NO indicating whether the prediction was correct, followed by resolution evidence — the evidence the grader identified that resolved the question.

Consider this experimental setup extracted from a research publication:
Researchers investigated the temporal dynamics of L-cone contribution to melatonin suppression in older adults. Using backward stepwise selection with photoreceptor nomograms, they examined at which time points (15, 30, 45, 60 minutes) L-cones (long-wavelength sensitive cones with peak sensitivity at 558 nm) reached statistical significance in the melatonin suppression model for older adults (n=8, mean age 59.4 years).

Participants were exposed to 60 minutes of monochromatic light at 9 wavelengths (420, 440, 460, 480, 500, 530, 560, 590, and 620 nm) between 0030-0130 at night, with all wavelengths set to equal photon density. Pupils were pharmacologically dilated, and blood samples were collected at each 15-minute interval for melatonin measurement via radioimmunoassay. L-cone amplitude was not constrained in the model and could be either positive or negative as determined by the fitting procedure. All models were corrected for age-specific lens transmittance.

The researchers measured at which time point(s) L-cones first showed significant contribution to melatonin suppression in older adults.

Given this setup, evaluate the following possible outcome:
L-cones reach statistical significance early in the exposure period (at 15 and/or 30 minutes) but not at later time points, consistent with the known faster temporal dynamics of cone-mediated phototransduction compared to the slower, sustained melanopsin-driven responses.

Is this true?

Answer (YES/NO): NO